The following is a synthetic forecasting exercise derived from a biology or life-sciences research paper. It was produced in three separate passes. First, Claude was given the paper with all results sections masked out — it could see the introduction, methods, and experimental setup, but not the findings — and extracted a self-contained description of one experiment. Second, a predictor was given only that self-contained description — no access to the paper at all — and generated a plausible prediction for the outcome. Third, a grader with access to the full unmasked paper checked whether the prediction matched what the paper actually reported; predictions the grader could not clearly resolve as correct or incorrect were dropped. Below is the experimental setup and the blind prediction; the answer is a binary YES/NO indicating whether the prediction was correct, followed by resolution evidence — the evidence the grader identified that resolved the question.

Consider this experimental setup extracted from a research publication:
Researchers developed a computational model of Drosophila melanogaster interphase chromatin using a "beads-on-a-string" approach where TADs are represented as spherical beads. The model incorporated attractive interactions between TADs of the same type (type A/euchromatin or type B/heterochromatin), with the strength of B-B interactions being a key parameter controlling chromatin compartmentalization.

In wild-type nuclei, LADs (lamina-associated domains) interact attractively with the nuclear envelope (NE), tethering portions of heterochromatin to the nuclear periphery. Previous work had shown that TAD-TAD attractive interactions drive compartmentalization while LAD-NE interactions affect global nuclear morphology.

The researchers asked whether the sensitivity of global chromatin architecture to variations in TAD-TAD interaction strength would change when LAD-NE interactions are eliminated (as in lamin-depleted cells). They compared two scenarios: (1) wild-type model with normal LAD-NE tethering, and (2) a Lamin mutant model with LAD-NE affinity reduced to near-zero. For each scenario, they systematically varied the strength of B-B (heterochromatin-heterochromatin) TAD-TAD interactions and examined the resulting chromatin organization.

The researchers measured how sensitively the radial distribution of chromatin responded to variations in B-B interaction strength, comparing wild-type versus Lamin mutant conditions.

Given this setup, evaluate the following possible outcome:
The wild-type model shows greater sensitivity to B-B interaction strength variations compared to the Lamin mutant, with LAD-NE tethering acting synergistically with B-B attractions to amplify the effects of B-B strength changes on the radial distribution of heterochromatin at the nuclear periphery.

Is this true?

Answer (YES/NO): NO